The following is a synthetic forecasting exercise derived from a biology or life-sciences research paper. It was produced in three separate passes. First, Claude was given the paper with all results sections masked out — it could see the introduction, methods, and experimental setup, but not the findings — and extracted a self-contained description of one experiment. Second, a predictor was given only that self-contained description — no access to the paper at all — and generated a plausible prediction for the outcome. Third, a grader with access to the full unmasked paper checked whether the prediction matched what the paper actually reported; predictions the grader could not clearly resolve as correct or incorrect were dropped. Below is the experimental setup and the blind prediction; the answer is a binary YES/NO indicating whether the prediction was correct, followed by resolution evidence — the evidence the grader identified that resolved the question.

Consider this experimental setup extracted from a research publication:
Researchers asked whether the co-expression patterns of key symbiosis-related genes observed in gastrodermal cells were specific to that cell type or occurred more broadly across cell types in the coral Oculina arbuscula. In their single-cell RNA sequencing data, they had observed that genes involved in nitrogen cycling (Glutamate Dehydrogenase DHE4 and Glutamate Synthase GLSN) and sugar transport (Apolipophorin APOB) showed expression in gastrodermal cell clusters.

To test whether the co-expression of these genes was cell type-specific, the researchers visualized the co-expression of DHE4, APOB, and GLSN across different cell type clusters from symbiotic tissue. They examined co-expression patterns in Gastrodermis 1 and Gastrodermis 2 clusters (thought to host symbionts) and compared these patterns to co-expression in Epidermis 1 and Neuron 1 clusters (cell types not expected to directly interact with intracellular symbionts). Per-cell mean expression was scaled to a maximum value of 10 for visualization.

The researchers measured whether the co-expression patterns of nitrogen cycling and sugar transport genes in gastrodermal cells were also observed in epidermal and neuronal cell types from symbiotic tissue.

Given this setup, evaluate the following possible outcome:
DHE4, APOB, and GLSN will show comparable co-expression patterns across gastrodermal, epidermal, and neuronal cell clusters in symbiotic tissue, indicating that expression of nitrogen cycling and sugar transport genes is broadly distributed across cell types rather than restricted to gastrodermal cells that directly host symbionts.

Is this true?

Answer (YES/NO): NO